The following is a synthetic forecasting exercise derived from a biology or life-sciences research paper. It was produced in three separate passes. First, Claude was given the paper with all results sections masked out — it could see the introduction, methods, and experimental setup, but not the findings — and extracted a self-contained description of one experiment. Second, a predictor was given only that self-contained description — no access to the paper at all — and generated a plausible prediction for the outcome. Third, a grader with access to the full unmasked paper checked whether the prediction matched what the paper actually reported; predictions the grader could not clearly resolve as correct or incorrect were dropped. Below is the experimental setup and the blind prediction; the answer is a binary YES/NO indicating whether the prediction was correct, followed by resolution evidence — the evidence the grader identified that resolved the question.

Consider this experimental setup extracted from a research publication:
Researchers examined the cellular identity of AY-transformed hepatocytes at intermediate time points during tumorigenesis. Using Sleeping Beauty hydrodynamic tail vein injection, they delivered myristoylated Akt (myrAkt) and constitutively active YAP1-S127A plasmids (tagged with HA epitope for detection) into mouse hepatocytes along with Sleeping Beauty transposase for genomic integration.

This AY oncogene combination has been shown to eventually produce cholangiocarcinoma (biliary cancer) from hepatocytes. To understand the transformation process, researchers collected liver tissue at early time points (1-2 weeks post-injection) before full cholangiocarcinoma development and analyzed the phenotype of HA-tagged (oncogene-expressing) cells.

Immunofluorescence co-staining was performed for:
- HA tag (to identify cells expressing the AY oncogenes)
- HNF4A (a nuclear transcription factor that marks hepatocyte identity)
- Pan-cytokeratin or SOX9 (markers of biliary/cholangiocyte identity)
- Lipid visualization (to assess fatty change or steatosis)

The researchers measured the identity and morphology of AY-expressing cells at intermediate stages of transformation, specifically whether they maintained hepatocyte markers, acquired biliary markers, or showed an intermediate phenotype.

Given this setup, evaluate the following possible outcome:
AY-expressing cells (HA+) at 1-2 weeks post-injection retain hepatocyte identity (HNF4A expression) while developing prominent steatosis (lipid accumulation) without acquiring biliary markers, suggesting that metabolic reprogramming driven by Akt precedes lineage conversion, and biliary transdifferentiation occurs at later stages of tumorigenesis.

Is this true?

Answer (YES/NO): NO